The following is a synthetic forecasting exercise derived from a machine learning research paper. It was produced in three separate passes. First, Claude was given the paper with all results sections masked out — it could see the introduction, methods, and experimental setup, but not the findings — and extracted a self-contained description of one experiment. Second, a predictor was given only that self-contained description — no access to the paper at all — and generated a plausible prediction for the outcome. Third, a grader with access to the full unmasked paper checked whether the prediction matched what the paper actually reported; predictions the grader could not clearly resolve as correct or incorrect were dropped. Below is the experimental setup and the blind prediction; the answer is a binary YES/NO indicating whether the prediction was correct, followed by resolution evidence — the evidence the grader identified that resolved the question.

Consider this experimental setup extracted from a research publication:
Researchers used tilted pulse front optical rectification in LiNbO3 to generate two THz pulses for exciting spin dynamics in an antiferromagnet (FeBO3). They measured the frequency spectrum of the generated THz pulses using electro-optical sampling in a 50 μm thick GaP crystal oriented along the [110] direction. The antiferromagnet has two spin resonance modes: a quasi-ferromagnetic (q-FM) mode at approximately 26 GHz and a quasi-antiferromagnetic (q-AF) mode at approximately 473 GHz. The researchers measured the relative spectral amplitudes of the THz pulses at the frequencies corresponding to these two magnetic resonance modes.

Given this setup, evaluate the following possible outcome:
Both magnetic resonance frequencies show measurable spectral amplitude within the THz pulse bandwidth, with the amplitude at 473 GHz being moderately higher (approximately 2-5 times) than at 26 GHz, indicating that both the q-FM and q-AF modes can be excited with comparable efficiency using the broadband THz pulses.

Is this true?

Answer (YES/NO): NO